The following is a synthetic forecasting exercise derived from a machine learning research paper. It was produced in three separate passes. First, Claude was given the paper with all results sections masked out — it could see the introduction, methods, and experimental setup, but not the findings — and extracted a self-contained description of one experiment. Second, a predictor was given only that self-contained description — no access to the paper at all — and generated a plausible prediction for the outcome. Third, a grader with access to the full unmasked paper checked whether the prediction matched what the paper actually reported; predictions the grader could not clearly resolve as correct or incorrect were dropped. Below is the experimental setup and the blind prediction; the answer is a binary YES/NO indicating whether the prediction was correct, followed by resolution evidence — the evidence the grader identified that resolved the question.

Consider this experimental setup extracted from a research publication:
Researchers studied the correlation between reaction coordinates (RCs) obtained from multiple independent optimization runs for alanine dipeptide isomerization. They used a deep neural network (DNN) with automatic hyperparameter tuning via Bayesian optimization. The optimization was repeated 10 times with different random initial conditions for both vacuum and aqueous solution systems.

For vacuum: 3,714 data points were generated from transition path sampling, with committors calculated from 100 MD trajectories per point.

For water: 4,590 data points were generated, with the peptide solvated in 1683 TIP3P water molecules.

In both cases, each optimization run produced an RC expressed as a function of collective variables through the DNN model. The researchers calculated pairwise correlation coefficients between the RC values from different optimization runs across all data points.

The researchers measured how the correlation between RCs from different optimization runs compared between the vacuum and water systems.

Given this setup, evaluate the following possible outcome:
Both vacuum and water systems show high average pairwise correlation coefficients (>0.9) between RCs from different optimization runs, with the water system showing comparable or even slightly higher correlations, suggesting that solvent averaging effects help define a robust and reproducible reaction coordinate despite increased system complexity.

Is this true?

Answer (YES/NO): NO